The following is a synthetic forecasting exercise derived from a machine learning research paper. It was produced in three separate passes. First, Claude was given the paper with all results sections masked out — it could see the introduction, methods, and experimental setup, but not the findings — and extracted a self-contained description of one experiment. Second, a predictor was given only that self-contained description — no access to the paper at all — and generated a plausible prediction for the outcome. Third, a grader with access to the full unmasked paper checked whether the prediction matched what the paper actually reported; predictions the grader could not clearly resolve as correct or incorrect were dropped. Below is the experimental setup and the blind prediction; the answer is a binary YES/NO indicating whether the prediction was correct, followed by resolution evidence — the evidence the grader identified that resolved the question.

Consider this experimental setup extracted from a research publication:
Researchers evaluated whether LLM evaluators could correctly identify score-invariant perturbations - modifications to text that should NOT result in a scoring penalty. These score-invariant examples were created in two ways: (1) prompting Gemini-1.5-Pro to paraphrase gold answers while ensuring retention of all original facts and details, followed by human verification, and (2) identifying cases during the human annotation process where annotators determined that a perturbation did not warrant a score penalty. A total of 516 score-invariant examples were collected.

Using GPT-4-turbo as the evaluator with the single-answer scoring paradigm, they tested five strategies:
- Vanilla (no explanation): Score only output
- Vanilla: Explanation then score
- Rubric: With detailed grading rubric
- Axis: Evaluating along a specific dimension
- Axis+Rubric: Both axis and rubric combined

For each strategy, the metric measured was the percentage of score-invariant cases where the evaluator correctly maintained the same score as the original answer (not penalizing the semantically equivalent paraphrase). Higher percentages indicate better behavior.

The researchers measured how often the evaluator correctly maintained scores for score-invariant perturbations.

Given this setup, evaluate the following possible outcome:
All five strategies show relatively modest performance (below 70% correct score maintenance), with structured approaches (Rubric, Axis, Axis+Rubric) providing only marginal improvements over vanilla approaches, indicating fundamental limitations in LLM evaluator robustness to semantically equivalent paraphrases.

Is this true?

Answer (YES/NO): NO